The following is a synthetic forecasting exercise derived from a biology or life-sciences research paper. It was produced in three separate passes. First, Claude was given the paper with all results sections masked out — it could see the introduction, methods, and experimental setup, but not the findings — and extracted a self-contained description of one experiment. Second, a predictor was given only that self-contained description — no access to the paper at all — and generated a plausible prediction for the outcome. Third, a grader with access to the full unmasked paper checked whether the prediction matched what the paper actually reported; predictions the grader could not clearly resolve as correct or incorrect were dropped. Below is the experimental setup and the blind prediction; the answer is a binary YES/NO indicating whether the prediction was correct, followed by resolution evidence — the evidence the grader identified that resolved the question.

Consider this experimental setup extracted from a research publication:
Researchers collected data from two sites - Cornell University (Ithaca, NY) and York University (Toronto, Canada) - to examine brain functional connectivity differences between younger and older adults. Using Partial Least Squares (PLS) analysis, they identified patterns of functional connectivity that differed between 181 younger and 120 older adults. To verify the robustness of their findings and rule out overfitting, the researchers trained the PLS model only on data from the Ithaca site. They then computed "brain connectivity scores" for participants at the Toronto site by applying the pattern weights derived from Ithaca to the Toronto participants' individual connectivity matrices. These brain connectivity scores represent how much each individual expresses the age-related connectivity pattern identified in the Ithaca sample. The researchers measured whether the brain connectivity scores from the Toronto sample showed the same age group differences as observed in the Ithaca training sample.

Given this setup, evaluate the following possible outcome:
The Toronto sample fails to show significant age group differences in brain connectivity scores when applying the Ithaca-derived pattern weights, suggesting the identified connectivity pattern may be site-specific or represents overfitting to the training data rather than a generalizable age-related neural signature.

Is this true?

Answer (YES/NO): NO